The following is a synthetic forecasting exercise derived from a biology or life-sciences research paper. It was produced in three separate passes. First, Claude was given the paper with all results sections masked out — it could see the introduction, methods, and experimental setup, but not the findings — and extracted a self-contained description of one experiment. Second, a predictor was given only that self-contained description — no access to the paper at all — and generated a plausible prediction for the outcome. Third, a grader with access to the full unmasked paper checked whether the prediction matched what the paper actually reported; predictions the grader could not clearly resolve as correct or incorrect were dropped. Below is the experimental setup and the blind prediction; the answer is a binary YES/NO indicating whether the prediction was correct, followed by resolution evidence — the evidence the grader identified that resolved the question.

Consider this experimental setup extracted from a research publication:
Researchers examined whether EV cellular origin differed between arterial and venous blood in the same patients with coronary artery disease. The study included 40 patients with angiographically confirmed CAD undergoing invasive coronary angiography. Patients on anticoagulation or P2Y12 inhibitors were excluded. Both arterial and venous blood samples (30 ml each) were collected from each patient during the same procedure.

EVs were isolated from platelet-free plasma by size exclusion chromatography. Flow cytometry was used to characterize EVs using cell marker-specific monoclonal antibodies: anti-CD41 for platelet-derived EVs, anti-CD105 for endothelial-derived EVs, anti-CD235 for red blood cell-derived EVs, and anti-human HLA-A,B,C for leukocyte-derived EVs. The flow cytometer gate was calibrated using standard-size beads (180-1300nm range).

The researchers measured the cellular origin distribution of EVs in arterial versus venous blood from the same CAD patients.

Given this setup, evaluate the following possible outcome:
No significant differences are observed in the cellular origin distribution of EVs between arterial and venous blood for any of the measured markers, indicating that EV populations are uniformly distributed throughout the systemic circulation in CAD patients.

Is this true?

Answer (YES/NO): NO